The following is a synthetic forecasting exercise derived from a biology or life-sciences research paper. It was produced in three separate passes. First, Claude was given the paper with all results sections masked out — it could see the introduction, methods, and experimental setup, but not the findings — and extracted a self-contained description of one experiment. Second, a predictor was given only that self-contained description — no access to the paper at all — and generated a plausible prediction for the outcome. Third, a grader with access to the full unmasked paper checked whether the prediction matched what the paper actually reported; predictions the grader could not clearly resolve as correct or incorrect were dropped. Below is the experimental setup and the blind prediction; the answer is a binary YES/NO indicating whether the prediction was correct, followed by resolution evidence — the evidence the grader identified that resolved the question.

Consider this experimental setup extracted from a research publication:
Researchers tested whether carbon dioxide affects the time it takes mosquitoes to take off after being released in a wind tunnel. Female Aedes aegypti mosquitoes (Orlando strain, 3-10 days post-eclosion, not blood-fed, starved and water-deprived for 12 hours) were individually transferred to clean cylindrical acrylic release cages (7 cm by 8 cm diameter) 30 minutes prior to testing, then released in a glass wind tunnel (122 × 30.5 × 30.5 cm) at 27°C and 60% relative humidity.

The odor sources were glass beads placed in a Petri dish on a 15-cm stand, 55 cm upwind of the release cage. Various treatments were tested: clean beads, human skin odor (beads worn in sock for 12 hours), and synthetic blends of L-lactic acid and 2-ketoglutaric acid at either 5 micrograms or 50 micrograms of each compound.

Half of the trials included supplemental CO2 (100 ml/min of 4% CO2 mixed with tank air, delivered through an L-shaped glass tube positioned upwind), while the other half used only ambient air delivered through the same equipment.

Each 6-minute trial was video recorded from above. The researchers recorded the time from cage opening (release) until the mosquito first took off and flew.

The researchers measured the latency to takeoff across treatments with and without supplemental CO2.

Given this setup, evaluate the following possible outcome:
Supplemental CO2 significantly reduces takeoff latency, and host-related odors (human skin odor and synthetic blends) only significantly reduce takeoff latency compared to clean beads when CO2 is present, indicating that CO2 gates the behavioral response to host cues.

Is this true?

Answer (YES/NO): NO